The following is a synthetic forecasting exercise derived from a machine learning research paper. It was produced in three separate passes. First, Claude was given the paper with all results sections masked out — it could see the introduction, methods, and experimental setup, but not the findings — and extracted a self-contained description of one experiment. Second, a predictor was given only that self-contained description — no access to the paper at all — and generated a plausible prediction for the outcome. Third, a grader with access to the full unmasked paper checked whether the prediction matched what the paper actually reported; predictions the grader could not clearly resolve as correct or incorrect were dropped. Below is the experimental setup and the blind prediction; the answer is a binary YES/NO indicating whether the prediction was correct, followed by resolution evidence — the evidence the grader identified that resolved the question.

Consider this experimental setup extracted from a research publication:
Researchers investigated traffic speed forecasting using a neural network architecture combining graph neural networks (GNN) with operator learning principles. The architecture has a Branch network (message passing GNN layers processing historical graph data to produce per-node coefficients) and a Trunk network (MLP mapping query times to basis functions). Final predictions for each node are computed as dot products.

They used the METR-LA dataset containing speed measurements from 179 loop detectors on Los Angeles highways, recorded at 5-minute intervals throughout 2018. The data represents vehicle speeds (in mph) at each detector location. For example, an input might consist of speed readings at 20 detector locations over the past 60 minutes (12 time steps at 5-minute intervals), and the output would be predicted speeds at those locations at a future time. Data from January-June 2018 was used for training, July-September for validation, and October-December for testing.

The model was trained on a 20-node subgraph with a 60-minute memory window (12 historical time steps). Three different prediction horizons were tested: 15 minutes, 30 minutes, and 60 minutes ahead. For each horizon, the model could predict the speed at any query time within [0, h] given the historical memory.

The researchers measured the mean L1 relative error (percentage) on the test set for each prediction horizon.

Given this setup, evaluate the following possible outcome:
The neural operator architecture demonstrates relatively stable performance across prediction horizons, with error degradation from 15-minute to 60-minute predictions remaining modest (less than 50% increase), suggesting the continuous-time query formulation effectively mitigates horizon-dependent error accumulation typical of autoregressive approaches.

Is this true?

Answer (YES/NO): NO